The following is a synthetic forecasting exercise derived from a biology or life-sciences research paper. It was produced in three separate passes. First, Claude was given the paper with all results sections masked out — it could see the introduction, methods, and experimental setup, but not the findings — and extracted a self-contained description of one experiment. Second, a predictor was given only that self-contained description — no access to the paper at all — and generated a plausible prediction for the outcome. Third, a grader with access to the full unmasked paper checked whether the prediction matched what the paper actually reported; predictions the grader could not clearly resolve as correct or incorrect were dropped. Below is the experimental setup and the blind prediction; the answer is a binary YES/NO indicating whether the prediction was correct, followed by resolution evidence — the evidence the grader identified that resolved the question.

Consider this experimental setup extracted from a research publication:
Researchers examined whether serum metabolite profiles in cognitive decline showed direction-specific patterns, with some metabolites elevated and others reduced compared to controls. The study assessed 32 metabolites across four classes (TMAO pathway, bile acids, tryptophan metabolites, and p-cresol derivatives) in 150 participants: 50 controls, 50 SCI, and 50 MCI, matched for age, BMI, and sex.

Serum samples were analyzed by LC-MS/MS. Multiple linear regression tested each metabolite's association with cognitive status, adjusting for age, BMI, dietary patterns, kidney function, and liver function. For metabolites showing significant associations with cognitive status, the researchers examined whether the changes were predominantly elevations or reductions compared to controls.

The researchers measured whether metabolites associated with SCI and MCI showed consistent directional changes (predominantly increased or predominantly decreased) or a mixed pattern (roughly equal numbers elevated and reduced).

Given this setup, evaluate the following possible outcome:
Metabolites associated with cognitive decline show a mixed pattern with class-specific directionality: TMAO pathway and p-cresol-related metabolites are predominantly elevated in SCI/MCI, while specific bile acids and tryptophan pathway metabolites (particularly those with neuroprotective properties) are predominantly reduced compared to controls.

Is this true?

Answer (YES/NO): NO